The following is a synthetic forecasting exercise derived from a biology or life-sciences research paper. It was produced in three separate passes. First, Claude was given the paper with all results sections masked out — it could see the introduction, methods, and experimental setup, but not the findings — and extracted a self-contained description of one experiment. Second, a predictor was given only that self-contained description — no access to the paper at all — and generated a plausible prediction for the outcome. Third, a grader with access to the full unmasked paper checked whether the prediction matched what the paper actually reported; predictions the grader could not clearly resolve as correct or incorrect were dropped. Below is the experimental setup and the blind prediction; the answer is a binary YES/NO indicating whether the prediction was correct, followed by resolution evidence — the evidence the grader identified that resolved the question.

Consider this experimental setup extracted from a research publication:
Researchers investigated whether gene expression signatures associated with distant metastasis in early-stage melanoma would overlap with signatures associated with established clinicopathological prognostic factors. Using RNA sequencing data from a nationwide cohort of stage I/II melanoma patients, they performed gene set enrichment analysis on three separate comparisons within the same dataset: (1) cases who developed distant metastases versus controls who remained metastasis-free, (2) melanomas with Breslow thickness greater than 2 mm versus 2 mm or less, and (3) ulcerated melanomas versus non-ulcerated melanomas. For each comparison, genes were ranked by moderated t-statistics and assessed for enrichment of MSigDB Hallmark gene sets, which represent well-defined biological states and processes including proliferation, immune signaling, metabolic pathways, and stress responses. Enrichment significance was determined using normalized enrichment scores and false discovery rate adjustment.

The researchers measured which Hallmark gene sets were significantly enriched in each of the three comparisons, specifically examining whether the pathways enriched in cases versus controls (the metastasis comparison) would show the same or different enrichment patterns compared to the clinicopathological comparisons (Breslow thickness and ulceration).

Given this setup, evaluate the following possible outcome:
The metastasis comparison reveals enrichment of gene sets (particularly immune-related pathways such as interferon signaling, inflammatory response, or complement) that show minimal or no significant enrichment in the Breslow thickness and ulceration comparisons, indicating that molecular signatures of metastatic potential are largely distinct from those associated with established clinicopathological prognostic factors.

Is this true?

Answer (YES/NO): NO